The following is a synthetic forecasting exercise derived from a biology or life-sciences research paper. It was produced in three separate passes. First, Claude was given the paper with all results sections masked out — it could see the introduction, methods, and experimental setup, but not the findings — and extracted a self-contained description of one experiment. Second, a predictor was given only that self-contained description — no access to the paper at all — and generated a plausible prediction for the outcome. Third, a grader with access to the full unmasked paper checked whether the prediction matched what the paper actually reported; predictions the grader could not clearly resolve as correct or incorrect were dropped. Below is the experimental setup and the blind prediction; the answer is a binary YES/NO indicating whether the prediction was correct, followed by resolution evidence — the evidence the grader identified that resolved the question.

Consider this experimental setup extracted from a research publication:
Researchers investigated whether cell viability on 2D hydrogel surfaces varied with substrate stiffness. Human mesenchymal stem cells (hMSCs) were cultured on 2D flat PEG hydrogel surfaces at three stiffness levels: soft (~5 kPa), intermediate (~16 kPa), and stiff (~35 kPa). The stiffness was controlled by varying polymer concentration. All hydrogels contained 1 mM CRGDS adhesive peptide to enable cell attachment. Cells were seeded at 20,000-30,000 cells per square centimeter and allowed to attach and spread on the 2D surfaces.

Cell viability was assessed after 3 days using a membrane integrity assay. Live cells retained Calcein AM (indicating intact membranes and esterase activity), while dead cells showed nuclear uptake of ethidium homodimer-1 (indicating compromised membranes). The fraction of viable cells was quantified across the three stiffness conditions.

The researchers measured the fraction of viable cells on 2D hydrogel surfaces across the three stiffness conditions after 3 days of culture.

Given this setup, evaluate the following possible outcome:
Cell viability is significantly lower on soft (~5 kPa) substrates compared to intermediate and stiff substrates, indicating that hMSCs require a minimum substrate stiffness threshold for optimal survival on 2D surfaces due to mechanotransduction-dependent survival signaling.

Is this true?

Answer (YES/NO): NO